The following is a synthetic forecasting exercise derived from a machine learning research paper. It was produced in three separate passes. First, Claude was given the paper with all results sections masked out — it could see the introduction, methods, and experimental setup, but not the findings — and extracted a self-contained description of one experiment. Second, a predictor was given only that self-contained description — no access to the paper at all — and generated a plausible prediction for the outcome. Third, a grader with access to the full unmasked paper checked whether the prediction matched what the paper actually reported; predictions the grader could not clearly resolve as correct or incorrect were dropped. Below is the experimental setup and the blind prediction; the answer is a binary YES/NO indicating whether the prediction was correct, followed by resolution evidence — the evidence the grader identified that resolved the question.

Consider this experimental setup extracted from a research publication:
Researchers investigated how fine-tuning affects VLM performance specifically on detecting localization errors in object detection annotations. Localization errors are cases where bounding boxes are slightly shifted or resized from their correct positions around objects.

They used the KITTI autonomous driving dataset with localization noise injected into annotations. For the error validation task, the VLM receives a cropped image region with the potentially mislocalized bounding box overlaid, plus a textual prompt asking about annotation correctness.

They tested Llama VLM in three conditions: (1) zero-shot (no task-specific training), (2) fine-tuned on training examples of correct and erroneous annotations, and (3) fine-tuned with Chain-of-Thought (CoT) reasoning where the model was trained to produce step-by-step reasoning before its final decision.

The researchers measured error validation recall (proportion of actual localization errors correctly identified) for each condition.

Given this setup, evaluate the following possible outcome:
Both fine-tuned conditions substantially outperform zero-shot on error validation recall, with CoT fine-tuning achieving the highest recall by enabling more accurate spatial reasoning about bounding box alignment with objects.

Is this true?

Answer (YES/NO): YES